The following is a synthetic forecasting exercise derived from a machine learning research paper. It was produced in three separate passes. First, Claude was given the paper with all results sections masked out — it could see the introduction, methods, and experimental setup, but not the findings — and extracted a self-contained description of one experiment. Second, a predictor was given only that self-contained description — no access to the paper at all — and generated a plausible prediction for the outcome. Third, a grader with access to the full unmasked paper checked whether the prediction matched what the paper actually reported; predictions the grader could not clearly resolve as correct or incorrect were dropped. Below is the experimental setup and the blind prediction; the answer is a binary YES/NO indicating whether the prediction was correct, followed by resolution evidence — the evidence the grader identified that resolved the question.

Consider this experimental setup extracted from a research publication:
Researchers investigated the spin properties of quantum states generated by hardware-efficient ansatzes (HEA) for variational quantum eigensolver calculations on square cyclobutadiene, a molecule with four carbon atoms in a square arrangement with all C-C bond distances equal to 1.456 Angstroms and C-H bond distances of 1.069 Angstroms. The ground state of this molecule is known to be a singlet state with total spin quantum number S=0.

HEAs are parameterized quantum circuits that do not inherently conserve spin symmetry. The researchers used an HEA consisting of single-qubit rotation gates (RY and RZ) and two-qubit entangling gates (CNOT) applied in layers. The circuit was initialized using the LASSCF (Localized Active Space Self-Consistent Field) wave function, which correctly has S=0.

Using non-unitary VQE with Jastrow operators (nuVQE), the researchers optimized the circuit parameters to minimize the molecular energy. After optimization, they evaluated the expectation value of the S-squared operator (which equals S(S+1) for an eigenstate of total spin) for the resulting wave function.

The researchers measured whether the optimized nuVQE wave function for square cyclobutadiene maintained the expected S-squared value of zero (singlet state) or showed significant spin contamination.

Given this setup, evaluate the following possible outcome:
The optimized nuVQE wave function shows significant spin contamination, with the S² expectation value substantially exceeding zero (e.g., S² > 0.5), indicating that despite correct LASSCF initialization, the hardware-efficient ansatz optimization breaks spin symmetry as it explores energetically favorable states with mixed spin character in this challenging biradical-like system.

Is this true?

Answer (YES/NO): YES